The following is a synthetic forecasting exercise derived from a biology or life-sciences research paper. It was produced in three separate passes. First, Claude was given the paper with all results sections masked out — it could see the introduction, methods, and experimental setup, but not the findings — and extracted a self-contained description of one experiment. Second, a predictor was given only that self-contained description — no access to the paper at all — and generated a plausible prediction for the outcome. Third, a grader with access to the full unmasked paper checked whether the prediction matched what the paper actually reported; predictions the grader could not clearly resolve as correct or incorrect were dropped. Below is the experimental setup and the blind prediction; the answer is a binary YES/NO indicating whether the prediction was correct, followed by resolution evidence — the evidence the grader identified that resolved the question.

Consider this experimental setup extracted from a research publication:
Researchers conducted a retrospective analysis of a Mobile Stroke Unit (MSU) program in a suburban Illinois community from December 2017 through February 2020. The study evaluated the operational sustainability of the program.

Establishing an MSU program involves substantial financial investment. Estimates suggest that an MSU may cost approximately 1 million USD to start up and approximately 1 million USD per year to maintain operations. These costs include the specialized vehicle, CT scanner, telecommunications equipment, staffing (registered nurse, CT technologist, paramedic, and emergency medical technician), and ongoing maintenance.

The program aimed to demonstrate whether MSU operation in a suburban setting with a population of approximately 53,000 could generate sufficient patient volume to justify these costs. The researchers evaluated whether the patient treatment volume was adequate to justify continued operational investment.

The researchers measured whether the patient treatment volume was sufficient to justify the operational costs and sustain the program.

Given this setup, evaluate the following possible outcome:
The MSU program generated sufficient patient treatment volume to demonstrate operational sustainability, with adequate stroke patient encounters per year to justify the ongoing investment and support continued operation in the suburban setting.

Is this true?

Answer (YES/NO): NO